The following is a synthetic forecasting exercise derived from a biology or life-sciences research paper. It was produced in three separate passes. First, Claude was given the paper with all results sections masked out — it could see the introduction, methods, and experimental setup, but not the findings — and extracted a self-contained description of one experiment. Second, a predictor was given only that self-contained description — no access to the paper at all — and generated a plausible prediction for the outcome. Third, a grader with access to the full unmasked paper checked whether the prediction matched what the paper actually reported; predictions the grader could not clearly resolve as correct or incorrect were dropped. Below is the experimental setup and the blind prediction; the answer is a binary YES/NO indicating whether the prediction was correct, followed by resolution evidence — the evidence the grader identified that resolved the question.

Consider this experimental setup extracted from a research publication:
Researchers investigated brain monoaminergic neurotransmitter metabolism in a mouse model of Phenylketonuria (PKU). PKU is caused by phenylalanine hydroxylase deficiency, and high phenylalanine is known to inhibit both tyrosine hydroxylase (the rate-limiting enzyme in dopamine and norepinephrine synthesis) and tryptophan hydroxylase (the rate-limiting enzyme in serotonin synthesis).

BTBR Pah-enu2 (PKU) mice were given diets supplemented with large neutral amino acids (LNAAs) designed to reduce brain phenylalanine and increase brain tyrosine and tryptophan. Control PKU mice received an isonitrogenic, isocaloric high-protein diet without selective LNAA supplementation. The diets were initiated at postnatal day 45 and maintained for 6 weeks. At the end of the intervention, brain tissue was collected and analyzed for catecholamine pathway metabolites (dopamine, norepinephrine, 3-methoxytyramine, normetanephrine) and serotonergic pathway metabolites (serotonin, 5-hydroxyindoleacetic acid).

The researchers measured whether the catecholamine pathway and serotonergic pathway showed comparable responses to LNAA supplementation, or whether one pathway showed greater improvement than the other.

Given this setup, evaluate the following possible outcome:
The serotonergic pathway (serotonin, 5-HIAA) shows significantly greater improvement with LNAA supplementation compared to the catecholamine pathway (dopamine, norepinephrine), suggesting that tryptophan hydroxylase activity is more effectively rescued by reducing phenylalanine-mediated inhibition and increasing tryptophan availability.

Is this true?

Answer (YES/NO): YES